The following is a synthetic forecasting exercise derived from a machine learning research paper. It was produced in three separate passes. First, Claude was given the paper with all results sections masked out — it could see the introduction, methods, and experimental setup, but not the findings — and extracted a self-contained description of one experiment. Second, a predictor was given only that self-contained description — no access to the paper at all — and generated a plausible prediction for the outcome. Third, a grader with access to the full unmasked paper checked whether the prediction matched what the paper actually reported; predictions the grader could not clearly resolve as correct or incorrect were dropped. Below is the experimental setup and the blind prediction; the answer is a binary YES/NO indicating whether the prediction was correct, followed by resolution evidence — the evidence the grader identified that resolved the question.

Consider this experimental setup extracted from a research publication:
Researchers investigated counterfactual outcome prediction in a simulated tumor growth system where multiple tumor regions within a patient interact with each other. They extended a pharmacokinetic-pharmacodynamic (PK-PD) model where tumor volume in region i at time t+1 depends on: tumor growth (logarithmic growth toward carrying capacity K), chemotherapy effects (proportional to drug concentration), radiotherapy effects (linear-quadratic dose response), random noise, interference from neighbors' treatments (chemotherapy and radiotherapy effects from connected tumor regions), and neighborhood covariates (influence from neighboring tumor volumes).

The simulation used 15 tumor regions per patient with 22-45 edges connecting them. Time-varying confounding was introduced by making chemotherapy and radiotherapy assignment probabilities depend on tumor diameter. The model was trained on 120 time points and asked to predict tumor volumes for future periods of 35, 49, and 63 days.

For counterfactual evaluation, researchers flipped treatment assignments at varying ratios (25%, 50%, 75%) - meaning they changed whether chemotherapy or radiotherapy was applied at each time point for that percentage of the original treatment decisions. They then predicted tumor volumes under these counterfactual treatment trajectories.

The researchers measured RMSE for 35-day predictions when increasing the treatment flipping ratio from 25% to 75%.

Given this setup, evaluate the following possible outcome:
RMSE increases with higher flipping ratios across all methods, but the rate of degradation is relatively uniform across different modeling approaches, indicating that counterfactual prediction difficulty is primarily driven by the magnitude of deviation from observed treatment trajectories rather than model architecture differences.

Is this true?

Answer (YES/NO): NO